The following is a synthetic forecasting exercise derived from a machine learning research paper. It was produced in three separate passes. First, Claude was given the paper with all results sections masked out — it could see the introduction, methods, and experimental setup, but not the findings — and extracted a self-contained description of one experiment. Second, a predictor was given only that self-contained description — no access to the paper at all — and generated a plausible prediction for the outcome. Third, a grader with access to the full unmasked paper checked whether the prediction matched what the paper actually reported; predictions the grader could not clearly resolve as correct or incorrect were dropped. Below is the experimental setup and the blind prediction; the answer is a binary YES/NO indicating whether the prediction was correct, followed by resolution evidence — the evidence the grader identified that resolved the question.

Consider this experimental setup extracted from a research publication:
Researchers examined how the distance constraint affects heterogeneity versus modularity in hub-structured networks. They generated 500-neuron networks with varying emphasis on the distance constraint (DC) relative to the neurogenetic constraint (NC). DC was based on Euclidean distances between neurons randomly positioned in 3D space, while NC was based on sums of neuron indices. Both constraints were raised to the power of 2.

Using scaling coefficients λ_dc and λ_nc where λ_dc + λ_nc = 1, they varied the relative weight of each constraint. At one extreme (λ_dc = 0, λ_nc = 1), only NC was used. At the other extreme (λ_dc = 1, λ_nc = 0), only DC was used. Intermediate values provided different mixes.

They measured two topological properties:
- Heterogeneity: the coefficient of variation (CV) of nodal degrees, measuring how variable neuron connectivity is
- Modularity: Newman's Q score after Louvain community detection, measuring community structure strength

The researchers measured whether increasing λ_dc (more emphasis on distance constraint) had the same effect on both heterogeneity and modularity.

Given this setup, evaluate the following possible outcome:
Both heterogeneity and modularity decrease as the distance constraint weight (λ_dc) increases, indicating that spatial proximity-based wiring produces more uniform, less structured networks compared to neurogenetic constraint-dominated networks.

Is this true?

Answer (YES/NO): NO